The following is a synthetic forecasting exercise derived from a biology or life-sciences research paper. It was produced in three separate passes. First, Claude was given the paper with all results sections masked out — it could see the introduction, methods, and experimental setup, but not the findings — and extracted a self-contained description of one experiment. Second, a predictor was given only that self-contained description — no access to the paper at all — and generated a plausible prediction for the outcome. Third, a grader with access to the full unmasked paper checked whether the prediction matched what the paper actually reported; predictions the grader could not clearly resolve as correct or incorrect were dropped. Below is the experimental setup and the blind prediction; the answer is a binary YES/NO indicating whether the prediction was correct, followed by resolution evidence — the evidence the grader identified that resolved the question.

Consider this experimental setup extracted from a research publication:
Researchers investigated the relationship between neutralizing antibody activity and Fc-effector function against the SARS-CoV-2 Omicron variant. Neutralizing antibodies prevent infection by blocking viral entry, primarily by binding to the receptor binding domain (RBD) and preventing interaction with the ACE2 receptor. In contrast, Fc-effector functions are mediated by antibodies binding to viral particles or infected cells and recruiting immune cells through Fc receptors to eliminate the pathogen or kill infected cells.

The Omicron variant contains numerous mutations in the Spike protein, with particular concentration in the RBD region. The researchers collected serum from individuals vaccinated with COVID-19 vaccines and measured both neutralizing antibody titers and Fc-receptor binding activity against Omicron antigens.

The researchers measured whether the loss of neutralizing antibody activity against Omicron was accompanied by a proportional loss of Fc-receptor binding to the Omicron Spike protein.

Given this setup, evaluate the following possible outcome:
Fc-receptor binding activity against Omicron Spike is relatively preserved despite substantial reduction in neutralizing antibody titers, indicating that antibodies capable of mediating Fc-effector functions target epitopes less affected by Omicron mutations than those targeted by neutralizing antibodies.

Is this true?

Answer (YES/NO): YES